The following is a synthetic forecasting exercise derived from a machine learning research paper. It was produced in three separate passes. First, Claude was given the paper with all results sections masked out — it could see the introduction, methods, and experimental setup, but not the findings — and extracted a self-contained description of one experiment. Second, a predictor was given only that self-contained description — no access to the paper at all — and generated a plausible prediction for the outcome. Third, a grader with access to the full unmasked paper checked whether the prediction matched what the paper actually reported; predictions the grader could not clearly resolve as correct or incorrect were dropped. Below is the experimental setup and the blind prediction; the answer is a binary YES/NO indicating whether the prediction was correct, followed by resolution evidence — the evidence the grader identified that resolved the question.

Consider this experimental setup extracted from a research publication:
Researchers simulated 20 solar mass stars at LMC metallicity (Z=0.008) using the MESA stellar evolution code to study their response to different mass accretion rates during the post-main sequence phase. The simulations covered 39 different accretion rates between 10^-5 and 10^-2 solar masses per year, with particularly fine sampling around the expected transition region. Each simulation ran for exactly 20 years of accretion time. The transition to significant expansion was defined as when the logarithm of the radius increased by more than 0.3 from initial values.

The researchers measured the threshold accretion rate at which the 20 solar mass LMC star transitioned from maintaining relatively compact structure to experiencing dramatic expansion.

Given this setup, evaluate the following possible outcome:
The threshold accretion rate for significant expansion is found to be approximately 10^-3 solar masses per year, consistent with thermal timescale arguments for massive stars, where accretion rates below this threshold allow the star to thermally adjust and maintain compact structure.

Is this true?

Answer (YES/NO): NO